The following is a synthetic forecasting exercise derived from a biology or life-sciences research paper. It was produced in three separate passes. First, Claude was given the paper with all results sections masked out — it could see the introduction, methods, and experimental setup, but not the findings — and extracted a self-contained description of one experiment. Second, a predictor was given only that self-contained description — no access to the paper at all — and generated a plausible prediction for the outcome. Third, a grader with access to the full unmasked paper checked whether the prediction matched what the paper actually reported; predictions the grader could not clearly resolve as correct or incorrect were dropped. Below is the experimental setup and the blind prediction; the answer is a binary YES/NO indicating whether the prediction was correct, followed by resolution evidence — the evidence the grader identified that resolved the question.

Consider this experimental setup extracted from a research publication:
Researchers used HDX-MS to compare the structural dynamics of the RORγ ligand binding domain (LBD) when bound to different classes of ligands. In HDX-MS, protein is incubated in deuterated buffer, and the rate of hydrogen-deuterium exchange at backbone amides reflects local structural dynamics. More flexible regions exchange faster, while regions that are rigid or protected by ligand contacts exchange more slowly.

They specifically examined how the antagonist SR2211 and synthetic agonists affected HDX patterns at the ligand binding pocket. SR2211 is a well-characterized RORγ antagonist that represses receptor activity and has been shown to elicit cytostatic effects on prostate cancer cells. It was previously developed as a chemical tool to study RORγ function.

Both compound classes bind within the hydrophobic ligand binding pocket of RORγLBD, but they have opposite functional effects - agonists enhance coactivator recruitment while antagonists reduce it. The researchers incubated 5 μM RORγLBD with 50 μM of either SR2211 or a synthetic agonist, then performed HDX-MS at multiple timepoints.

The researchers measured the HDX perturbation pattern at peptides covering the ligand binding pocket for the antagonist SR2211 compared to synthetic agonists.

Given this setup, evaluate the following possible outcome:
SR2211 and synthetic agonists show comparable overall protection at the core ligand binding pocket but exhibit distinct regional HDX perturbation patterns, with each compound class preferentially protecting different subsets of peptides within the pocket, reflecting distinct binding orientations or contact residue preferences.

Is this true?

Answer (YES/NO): NO